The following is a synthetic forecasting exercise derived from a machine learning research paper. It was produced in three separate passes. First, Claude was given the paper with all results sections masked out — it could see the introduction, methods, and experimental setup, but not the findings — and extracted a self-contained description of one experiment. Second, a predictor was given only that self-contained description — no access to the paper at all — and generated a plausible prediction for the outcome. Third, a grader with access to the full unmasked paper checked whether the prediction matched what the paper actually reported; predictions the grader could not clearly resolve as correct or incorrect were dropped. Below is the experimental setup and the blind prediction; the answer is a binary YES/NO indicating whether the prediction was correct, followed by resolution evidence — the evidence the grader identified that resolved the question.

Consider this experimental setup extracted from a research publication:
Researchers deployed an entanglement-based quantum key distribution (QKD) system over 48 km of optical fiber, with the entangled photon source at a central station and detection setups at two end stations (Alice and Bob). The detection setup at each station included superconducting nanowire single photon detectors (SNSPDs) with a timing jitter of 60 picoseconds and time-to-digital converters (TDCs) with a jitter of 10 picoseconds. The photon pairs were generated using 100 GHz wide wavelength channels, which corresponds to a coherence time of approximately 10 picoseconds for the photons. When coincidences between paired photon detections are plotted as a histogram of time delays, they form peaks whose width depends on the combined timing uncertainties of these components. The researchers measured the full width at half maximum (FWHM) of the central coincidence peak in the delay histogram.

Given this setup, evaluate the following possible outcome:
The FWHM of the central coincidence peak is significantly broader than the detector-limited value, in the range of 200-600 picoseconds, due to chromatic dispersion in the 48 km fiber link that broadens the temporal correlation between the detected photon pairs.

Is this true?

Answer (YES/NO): NO